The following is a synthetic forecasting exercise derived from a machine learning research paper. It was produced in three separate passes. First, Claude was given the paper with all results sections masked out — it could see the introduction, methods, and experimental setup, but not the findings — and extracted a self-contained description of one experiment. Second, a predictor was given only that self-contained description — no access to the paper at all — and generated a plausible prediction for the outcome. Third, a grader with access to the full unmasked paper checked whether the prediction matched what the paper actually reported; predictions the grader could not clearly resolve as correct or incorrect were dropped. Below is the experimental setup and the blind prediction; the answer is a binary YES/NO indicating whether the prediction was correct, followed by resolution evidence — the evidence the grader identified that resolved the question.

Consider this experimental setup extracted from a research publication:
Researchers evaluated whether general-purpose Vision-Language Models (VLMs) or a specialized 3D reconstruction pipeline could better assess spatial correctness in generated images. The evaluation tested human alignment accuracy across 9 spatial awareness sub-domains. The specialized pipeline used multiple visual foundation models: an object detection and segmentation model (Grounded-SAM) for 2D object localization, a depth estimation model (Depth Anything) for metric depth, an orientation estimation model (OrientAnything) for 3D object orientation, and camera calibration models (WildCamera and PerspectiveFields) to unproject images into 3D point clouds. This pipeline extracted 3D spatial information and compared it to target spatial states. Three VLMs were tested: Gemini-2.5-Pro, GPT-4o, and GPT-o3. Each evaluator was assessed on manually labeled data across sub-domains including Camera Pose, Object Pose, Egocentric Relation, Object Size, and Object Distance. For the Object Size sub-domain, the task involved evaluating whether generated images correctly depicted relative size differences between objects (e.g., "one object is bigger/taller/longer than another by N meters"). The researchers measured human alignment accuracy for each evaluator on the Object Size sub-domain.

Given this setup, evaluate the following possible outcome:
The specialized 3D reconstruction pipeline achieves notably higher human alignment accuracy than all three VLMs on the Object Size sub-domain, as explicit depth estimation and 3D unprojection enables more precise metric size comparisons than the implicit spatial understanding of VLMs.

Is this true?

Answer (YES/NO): NO